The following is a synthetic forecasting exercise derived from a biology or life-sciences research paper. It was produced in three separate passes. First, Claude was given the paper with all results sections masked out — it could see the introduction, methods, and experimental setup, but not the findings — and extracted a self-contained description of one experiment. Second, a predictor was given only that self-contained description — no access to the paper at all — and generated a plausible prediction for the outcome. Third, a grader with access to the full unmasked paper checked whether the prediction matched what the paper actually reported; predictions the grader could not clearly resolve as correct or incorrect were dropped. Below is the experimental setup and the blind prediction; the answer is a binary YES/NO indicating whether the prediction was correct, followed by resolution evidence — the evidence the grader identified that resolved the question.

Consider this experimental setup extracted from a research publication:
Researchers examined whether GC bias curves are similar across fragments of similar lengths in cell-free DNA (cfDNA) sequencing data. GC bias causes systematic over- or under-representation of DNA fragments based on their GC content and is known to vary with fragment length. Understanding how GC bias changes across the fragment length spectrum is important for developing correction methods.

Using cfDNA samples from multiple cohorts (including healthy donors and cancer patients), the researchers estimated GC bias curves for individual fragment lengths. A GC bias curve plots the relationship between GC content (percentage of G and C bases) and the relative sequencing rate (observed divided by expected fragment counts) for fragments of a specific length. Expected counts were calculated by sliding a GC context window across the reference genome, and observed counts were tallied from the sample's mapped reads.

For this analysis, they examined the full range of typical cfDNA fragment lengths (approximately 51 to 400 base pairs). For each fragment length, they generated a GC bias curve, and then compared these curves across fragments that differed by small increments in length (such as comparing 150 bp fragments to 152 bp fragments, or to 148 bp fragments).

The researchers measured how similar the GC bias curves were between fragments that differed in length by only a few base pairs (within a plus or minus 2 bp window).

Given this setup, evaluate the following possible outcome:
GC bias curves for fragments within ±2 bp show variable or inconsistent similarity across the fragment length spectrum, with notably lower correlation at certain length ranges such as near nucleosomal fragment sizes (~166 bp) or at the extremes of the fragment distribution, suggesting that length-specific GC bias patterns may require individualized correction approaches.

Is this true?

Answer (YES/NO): NO